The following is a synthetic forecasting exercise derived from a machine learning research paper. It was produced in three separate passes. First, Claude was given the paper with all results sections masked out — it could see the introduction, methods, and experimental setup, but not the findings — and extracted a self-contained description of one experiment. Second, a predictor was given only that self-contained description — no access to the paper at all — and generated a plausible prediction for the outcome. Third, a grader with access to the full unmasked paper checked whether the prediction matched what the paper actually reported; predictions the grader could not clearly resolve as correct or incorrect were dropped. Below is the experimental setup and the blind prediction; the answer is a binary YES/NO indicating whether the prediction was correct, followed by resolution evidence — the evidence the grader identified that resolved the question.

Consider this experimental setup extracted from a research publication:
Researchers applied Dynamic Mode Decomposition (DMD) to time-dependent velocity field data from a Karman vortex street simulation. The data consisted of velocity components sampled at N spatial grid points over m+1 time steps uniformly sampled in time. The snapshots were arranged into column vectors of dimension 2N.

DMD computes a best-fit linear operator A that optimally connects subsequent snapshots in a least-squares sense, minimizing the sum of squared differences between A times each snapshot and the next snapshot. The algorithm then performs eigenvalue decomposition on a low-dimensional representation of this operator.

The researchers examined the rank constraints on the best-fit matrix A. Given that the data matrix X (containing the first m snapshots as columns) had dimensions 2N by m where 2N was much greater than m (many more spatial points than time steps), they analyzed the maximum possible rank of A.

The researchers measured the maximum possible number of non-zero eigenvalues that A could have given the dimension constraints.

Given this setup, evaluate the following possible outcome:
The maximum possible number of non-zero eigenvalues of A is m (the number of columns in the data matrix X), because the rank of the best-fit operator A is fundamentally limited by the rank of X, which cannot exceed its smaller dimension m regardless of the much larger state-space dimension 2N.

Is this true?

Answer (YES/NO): YES